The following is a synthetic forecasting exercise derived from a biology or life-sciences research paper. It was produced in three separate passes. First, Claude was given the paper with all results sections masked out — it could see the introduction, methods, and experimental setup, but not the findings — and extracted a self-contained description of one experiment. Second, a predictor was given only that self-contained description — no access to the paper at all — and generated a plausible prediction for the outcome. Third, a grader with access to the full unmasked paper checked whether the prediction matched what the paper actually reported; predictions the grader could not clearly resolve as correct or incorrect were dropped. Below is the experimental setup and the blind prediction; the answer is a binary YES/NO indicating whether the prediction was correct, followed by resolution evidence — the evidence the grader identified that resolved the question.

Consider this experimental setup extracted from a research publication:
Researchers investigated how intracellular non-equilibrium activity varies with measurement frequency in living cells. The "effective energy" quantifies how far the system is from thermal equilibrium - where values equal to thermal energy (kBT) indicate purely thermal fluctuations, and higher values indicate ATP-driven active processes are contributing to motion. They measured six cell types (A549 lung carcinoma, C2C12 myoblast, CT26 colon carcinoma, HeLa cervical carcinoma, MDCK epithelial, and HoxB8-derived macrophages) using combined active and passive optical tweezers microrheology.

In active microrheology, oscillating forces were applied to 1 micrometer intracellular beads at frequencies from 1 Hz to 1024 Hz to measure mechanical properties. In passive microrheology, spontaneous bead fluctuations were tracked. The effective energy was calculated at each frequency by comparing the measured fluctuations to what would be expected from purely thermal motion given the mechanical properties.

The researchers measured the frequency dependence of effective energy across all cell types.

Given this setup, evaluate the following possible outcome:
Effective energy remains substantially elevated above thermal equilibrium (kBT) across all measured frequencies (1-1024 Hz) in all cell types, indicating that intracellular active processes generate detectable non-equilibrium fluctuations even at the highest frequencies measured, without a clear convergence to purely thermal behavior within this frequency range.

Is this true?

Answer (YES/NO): NO